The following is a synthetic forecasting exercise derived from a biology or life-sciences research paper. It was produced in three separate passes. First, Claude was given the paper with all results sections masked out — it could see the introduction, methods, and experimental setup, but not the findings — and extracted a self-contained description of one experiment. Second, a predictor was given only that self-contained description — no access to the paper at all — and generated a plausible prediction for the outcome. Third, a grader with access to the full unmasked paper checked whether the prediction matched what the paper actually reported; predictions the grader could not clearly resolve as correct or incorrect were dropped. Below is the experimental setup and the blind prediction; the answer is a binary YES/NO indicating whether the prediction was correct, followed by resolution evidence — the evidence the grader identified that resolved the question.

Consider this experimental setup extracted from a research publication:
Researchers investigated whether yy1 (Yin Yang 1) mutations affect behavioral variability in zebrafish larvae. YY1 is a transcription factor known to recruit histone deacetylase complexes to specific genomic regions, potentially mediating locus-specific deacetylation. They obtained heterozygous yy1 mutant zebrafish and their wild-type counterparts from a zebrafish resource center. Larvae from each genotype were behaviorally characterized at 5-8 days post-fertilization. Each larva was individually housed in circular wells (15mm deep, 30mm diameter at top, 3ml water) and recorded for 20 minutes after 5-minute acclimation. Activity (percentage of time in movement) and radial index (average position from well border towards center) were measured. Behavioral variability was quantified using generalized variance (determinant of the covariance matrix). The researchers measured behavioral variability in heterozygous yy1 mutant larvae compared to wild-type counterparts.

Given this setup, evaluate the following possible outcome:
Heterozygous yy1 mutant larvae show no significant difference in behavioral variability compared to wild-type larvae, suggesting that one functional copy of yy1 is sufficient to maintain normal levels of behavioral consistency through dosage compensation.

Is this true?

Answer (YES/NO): NO